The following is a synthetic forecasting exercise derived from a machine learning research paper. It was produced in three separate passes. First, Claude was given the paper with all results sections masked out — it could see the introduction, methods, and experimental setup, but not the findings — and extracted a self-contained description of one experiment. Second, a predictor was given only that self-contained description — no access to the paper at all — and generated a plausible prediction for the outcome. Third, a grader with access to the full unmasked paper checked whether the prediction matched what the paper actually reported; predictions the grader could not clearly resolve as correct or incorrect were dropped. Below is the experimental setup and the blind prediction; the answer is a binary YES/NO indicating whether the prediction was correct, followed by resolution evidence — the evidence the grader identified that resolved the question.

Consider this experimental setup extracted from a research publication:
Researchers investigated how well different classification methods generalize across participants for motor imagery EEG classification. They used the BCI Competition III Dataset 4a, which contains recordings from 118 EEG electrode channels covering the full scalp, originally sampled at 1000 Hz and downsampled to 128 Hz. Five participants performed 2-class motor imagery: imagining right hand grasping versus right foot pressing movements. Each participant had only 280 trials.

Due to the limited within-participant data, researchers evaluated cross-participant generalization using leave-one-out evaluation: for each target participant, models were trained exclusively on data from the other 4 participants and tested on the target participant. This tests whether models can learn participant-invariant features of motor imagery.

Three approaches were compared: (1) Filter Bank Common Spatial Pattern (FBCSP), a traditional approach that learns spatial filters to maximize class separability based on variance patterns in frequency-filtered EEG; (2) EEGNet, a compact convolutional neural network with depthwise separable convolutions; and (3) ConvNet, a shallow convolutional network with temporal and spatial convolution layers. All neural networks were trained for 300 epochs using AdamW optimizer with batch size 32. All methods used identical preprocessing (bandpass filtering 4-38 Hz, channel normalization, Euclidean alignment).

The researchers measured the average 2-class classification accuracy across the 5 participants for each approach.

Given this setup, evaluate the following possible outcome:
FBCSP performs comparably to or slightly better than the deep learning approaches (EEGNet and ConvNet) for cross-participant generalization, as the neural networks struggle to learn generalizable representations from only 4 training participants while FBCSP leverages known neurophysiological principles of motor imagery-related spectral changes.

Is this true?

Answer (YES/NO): NO